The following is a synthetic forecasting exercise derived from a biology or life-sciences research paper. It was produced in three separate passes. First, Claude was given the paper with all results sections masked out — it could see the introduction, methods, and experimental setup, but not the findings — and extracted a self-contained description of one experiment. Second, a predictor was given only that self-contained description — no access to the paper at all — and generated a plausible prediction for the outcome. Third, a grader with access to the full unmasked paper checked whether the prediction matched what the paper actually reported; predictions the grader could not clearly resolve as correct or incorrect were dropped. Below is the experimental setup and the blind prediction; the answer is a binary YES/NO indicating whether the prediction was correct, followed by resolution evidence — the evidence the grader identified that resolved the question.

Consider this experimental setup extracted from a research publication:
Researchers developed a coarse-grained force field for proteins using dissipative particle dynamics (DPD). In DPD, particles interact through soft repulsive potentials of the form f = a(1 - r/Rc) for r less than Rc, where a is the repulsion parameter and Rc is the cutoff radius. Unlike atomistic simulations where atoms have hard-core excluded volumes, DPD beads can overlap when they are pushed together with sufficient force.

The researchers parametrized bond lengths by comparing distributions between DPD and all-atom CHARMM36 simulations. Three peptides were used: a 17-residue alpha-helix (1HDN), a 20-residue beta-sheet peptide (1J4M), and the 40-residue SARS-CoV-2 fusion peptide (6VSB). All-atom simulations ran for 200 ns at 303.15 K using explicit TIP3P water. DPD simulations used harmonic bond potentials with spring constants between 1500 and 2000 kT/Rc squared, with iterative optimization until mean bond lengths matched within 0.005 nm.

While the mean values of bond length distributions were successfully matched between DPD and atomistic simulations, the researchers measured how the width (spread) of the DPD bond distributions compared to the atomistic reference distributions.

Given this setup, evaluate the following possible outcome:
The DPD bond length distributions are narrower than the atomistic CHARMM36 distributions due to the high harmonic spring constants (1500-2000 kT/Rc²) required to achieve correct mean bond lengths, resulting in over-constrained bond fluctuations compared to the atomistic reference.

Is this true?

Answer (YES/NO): NO